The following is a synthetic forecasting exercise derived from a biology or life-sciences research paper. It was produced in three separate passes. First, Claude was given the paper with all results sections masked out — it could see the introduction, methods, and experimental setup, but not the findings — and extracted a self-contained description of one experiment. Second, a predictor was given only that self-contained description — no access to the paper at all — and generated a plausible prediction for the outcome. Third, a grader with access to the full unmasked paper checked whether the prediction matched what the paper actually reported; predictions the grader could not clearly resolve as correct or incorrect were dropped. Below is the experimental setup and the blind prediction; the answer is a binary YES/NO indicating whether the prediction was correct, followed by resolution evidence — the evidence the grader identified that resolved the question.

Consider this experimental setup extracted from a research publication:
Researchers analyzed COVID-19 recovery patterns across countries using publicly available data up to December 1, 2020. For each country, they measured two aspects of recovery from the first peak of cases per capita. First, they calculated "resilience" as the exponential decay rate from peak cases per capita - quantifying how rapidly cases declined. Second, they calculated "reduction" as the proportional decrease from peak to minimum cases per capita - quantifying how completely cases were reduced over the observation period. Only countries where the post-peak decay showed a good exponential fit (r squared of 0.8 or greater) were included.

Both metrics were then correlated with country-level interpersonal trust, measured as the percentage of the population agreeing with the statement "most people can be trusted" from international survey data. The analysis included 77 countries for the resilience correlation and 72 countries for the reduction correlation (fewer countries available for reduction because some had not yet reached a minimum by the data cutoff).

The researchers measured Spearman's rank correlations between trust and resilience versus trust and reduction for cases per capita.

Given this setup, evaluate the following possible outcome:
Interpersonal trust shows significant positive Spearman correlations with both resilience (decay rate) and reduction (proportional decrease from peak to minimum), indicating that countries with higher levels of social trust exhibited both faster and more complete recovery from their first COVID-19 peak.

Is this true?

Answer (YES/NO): YES